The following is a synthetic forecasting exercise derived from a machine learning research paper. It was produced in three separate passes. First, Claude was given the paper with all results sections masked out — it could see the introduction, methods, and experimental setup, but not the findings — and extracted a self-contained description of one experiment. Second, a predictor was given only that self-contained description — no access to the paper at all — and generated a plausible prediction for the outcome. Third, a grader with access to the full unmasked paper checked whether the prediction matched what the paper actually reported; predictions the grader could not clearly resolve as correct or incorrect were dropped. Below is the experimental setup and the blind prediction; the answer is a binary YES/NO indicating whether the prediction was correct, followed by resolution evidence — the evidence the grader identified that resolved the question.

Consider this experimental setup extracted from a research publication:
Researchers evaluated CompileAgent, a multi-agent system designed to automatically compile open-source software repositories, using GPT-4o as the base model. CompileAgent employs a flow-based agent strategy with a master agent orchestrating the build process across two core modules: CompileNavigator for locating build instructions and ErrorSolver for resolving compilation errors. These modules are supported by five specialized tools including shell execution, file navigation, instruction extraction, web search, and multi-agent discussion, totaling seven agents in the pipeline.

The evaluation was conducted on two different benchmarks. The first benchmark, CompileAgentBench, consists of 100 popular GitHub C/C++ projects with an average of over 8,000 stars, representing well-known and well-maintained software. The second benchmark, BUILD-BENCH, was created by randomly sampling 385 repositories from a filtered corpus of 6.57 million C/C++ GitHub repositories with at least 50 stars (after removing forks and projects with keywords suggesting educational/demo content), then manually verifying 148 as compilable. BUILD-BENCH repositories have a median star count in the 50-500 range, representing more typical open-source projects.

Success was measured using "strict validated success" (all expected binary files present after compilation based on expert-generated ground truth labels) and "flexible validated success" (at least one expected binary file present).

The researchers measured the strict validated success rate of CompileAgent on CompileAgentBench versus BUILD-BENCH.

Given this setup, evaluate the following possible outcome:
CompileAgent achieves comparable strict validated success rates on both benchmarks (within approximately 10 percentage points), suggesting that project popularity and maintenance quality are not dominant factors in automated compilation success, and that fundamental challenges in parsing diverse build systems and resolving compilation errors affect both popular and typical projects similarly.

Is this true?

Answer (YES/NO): NO